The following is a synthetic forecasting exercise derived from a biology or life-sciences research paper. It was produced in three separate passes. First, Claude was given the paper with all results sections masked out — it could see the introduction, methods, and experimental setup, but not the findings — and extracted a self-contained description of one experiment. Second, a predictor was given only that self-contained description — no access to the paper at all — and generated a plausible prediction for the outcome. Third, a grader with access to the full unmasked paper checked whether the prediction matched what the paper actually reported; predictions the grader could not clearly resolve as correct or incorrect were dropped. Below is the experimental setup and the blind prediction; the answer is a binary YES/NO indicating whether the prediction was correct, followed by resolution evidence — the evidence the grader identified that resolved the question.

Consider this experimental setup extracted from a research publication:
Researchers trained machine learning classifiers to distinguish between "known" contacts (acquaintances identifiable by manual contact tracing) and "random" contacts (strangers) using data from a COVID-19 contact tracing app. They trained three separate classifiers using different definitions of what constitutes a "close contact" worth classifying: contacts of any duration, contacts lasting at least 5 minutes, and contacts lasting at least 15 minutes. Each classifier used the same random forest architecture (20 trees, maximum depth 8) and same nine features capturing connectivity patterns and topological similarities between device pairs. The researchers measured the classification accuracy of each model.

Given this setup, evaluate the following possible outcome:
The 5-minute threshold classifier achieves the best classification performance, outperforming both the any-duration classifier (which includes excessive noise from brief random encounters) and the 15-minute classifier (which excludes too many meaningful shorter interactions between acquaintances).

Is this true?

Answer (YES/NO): NO